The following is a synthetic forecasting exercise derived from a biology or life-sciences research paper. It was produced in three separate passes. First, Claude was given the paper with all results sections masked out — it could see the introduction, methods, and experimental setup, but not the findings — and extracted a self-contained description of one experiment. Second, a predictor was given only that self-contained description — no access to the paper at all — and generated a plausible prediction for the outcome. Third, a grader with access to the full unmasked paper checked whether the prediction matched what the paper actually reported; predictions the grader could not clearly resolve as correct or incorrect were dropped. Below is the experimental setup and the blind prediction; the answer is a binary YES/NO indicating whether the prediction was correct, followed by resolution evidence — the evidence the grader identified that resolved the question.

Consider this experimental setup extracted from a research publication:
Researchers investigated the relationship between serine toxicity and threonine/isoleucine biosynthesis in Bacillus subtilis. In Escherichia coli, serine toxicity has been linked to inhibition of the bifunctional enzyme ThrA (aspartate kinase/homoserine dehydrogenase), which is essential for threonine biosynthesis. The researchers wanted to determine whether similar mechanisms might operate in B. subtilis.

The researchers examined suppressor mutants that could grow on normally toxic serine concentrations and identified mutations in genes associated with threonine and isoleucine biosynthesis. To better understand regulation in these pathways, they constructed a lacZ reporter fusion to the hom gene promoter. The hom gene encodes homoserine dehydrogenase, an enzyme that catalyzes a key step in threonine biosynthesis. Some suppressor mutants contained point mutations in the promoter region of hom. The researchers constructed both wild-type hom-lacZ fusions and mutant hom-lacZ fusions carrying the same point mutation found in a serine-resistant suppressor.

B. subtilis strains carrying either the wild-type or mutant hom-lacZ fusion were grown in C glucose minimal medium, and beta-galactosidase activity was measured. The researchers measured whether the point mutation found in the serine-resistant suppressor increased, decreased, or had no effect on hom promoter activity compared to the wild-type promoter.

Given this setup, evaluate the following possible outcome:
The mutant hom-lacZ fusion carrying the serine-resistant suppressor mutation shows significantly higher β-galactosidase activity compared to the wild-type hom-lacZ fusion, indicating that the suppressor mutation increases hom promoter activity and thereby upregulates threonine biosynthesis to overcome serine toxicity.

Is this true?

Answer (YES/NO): YES